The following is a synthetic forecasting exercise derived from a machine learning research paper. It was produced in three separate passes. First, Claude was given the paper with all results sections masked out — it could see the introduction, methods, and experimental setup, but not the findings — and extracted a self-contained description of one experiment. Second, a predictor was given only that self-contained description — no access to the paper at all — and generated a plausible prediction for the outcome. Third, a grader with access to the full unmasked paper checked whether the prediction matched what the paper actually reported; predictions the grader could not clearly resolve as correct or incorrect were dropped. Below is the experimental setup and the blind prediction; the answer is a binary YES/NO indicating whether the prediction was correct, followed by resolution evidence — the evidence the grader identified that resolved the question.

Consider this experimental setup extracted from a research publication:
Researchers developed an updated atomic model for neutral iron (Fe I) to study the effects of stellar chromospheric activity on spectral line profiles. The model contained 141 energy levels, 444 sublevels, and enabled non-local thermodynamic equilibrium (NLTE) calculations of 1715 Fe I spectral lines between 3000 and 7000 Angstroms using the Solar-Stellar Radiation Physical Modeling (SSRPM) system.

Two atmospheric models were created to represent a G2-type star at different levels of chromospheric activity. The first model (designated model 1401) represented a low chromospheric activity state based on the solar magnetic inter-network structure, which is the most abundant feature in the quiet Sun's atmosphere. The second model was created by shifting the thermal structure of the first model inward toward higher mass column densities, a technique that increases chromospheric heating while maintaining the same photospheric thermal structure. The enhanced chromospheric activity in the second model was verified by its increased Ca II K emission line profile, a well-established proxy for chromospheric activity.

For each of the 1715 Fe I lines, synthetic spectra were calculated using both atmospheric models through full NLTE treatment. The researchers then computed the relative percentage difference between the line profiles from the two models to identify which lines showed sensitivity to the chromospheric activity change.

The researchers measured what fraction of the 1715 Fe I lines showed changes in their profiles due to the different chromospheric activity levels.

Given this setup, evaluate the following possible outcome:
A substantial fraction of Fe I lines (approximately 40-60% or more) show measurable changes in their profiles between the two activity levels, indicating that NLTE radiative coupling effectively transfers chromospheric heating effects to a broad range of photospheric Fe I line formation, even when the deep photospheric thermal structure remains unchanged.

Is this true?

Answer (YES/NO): NO